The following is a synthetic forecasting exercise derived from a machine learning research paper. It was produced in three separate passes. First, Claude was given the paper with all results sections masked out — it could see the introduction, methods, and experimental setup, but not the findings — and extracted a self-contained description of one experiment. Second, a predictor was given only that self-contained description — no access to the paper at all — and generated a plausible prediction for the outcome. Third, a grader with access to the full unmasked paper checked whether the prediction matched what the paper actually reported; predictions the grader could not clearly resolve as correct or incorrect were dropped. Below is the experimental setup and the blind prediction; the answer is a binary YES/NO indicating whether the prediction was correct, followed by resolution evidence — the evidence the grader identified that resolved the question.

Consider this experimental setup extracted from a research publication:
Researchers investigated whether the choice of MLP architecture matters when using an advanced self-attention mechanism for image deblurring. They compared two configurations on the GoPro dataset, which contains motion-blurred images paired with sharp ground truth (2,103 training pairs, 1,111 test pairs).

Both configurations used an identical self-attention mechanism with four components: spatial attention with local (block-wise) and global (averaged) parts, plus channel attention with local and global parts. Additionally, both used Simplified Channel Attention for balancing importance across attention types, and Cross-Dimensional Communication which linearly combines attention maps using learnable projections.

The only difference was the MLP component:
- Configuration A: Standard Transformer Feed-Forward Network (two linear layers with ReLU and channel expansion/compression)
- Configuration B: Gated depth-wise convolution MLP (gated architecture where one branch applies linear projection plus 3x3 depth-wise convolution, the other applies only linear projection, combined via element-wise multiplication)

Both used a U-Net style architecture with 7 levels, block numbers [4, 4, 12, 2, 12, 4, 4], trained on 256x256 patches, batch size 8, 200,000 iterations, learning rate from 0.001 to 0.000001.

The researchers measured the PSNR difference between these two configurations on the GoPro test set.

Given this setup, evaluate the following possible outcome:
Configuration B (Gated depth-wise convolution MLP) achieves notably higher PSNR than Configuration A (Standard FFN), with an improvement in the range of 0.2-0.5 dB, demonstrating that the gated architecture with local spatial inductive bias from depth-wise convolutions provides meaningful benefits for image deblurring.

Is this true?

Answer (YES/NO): NO